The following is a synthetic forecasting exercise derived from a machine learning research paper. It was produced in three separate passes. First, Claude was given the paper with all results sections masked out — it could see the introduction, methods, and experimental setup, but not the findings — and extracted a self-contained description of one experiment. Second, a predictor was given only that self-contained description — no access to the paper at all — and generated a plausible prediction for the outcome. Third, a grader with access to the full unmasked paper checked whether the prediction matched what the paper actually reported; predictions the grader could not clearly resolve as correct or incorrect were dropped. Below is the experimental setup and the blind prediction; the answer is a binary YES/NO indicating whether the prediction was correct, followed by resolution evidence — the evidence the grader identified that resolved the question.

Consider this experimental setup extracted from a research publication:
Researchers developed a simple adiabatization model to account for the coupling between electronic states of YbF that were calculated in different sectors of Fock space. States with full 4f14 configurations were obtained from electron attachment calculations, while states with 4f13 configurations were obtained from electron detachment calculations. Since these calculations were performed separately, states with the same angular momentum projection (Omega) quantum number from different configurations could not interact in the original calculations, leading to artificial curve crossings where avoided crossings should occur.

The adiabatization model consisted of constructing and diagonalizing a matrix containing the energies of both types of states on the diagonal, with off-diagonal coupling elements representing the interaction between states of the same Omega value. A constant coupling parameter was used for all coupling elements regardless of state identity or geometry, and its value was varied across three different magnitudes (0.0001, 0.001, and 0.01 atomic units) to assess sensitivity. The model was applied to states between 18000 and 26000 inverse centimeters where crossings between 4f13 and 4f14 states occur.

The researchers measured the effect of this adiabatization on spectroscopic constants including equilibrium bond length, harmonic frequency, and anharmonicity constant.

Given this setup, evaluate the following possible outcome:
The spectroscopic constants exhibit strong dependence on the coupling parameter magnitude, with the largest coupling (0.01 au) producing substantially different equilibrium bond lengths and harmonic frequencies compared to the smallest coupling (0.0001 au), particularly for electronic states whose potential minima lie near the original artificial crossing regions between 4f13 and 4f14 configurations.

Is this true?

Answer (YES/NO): NO